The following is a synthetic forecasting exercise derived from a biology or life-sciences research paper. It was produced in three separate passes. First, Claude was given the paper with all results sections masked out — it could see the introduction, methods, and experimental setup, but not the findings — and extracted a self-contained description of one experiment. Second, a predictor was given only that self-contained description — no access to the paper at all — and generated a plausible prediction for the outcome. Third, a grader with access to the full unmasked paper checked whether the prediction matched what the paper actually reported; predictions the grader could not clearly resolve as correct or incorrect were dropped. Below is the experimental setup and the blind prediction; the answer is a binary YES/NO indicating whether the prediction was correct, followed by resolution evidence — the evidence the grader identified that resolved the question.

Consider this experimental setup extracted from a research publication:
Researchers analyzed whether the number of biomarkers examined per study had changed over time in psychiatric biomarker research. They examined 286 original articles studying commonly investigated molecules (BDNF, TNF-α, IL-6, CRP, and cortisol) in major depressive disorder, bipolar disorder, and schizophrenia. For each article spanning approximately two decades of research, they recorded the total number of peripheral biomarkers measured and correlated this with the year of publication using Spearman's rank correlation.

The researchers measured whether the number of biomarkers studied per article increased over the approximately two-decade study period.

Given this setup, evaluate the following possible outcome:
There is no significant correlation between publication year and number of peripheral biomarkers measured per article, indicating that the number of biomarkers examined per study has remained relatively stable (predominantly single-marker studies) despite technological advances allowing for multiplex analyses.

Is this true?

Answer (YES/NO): NO